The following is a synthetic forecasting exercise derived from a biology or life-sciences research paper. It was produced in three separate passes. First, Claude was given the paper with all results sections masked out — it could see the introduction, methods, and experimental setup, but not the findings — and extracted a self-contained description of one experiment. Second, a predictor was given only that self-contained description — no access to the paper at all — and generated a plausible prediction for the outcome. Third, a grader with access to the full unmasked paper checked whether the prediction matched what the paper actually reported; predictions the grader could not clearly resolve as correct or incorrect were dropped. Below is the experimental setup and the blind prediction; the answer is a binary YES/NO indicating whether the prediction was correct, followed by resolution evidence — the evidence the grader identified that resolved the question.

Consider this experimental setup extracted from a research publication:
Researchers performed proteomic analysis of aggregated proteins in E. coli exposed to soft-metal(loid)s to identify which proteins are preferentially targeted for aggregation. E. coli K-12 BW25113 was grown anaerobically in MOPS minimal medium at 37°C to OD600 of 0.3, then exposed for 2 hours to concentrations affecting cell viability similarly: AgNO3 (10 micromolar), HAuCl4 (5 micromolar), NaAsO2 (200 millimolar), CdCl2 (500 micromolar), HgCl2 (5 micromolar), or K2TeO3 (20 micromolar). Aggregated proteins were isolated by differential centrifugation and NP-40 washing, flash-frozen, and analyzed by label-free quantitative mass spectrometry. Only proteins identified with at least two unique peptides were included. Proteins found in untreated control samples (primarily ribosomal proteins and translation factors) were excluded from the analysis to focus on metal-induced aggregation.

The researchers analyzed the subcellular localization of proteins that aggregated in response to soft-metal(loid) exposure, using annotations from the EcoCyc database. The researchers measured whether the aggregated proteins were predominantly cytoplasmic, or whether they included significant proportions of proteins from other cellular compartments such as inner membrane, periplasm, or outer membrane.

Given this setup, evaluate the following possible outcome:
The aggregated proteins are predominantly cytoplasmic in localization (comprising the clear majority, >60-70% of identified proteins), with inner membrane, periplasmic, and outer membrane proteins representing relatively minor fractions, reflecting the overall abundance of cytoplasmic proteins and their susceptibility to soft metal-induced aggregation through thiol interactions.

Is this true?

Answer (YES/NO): YES